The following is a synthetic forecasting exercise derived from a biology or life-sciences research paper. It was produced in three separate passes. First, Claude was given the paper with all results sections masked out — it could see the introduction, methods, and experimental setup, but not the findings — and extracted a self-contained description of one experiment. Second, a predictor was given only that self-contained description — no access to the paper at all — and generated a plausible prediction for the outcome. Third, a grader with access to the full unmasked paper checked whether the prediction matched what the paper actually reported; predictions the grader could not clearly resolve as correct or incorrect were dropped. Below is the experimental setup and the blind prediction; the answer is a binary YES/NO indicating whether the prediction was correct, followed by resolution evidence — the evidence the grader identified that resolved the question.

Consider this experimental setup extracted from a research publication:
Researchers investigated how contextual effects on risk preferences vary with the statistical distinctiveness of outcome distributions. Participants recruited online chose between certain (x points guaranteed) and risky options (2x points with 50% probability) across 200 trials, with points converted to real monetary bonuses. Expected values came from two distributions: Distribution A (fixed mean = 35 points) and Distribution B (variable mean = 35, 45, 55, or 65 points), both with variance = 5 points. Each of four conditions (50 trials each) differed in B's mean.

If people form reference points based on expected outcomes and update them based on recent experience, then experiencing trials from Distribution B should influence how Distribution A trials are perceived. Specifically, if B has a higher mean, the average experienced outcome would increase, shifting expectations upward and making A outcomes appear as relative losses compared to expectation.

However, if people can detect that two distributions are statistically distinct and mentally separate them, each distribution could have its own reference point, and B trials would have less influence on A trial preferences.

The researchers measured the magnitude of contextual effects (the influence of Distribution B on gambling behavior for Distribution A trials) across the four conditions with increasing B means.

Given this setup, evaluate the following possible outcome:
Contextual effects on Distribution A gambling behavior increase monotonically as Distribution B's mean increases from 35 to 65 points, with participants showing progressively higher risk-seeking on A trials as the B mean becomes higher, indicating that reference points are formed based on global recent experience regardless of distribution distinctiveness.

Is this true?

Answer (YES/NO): NO